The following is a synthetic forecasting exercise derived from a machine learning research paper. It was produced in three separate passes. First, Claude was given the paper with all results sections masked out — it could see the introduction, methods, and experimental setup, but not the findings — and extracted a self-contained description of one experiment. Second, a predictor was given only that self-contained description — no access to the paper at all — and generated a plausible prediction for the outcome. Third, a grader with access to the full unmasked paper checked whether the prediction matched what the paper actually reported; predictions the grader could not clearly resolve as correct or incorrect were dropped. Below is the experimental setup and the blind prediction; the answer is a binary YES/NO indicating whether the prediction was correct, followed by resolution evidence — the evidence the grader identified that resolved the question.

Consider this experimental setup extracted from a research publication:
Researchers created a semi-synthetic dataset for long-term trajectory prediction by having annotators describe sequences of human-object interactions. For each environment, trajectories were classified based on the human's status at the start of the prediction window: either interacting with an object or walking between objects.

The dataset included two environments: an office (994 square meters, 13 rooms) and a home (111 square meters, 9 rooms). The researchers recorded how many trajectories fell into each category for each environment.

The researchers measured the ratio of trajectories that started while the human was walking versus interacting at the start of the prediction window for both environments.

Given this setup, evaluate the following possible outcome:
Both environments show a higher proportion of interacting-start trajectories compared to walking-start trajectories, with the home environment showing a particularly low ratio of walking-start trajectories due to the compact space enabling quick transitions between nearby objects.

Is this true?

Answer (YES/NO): NO